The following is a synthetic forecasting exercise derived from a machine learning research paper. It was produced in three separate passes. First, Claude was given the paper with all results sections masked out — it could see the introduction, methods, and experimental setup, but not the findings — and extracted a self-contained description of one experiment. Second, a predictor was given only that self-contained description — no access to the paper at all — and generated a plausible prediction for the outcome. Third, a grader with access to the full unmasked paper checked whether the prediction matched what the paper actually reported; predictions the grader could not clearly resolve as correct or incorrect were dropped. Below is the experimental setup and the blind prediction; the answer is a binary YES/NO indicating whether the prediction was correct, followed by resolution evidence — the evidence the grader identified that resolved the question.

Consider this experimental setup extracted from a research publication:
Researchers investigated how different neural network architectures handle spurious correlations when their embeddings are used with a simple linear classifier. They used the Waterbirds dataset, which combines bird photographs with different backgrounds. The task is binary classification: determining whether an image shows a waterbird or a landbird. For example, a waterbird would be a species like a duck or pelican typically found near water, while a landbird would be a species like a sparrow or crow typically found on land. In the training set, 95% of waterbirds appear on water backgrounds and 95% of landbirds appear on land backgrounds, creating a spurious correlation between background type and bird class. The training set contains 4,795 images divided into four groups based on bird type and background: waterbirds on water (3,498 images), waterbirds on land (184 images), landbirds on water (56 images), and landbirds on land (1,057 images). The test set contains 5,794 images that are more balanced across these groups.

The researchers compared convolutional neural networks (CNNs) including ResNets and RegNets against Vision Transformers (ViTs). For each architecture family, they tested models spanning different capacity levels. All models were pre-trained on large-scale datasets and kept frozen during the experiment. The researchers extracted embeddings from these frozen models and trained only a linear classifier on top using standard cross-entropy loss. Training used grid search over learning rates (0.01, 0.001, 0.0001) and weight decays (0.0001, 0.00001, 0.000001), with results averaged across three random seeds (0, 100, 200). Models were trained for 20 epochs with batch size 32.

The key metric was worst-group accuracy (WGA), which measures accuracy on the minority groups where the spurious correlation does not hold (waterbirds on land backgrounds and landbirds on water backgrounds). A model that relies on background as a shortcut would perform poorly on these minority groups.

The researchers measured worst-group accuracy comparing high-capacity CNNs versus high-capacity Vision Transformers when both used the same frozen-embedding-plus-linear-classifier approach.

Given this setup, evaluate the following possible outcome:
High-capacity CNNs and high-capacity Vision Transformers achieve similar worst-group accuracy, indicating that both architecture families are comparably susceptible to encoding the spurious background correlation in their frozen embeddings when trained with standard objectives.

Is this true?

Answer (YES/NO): NO